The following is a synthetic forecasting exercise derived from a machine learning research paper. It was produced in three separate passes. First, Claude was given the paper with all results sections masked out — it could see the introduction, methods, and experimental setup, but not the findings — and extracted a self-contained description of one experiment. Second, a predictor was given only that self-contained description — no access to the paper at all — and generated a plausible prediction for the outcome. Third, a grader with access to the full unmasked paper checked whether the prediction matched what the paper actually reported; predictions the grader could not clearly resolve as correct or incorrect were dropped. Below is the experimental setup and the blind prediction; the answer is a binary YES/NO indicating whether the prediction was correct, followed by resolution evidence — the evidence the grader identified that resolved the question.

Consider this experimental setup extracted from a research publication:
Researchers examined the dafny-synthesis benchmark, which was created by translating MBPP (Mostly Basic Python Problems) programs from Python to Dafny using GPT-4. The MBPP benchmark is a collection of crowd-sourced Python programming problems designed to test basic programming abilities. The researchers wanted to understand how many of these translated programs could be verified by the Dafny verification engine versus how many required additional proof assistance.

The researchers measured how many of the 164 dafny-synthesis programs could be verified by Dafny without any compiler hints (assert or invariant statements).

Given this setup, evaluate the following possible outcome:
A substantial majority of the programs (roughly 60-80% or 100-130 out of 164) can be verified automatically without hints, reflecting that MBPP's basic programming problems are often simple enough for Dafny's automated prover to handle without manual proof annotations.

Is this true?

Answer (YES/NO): NO